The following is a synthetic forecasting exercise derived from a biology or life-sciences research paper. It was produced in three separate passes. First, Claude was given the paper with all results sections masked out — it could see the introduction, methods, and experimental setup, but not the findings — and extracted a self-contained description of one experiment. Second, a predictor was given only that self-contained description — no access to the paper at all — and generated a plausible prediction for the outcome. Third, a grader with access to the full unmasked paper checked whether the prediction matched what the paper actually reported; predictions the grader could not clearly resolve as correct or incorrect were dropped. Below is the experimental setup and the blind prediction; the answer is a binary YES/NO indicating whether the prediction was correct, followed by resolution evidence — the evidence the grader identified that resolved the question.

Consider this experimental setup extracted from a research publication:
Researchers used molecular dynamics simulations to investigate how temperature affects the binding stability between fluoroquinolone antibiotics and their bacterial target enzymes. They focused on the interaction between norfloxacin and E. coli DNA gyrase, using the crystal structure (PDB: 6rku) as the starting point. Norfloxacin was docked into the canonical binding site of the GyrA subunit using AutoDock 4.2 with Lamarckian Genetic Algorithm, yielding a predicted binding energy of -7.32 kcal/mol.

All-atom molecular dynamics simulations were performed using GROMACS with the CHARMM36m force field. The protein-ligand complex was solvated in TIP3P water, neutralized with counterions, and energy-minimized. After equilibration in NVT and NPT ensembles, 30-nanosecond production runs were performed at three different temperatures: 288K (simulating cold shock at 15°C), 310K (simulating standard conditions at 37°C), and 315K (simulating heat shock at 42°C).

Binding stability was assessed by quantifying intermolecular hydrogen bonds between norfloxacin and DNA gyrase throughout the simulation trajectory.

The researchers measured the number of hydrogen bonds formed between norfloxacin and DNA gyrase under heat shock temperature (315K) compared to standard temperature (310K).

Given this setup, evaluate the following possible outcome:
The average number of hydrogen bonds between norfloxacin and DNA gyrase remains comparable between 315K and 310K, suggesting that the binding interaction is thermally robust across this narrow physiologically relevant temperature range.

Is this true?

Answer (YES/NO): NO